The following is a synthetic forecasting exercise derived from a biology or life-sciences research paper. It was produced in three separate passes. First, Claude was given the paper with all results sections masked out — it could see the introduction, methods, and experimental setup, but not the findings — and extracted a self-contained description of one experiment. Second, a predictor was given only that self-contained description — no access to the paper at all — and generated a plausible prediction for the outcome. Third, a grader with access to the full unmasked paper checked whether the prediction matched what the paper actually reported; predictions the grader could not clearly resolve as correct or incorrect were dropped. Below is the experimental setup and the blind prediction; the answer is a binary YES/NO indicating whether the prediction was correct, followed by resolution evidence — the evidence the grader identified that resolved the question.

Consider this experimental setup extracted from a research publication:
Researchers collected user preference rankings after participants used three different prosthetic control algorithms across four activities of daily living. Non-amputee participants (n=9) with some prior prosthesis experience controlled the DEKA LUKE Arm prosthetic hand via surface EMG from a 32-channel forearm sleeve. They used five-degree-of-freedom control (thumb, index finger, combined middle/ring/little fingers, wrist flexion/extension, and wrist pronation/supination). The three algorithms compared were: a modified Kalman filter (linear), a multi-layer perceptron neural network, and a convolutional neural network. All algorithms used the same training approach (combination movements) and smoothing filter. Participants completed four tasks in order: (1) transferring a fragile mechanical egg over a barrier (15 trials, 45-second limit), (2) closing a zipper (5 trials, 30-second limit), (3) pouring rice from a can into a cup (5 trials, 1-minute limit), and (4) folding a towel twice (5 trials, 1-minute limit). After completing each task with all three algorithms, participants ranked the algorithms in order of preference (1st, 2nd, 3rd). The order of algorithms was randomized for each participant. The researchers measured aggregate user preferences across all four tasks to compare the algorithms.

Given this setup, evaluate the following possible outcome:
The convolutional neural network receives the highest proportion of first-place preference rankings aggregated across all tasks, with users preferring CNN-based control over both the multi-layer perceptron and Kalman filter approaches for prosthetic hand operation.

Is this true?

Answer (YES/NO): NO